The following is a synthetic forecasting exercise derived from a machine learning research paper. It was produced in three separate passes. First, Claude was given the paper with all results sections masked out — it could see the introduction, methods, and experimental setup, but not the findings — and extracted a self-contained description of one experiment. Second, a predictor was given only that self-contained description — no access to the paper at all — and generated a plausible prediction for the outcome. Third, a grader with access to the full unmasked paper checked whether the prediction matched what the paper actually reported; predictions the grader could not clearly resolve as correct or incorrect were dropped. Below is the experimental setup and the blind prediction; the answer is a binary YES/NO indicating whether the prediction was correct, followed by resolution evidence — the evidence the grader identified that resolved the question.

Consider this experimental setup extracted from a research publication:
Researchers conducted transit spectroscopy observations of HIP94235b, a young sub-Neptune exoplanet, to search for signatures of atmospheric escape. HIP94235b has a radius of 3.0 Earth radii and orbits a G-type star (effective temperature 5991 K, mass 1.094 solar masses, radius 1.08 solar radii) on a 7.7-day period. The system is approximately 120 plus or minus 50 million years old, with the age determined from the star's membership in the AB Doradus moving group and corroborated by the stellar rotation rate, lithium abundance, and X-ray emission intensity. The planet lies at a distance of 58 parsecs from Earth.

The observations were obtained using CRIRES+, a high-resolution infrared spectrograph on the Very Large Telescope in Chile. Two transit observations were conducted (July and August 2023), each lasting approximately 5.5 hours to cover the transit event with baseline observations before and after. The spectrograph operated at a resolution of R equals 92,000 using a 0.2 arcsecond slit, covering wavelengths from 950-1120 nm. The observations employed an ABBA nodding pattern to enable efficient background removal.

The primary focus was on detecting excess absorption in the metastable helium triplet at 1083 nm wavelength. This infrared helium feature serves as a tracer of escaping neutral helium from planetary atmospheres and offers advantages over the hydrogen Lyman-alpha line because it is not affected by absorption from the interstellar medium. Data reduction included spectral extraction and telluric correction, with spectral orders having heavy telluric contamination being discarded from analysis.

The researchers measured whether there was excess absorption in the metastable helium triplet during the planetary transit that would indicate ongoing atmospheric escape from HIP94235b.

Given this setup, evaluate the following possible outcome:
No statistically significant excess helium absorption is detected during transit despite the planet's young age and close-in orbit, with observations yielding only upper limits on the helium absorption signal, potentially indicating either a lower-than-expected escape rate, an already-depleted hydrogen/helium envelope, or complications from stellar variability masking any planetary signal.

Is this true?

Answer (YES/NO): YES